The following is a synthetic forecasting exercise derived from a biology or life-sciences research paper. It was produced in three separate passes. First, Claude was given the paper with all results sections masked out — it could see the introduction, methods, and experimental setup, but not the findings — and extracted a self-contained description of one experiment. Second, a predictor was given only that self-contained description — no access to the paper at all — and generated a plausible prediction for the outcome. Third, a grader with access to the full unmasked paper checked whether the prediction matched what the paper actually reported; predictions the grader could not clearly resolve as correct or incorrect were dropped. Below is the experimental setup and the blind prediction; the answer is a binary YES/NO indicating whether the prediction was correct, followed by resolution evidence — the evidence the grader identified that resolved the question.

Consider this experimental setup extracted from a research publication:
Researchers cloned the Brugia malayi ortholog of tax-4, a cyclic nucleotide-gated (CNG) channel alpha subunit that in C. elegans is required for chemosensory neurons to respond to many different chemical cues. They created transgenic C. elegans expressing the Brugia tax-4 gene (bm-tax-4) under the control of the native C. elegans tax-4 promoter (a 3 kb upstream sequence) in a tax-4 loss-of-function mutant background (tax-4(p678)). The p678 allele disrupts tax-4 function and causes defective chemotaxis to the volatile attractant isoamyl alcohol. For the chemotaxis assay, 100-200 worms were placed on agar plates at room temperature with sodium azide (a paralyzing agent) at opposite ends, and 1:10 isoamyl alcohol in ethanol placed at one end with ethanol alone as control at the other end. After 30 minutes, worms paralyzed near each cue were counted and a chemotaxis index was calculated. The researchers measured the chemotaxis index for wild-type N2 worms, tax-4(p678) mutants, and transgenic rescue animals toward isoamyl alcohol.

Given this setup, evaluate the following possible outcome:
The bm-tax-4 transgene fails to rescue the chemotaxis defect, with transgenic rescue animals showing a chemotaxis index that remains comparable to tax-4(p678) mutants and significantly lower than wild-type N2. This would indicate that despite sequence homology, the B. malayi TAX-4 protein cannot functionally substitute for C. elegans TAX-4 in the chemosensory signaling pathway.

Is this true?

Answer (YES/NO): YES